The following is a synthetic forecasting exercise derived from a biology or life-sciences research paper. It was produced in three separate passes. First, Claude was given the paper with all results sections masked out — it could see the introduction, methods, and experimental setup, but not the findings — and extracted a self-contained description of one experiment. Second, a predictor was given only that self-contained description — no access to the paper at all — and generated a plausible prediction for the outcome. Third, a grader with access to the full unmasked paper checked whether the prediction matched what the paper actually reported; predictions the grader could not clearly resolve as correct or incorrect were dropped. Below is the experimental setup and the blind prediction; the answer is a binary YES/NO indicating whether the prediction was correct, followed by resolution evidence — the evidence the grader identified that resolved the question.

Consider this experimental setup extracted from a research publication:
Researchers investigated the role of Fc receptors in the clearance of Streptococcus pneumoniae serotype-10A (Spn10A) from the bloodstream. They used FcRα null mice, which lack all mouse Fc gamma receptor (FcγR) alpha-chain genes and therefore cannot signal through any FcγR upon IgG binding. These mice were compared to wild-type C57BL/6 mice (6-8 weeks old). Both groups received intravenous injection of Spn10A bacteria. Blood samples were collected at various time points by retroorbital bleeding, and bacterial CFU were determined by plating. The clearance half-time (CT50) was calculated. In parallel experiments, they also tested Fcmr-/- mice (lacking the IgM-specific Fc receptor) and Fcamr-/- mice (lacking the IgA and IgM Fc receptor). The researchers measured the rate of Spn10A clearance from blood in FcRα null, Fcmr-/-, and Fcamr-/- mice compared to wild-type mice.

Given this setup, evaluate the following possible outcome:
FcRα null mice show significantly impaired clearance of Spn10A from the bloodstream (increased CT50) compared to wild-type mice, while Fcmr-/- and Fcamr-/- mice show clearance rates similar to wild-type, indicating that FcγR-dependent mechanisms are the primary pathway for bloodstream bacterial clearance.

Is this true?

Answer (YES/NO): NO